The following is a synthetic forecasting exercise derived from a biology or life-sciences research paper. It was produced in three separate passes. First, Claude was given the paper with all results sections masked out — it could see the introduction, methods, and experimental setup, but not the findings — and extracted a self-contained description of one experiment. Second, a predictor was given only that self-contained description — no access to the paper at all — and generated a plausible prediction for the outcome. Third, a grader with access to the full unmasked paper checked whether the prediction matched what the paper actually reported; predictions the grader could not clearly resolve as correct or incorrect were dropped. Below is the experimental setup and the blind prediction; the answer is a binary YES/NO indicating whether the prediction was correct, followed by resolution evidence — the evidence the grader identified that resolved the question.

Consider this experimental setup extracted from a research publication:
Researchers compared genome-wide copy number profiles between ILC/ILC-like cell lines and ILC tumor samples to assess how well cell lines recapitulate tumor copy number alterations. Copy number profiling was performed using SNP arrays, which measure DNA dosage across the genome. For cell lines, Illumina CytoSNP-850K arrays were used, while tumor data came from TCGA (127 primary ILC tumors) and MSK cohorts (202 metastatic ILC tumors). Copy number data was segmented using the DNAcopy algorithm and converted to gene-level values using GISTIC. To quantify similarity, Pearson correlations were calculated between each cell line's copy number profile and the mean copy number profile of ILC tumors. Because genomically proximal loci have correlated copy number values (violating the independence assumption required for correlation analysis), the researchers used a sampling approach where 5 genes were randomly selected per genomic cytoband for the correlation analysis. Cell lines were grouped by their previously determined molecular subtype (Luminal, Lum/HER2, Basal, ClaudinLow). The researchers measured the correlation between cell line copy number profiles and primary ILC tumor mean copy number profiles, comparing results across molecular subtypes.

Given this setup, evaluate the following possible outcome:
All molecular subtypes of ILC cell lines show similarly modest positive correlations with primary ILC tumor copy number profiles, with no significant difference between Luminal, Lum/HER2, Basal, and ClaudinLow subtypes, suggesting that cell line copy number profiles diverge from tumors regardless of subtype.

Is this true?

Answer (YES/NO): NO